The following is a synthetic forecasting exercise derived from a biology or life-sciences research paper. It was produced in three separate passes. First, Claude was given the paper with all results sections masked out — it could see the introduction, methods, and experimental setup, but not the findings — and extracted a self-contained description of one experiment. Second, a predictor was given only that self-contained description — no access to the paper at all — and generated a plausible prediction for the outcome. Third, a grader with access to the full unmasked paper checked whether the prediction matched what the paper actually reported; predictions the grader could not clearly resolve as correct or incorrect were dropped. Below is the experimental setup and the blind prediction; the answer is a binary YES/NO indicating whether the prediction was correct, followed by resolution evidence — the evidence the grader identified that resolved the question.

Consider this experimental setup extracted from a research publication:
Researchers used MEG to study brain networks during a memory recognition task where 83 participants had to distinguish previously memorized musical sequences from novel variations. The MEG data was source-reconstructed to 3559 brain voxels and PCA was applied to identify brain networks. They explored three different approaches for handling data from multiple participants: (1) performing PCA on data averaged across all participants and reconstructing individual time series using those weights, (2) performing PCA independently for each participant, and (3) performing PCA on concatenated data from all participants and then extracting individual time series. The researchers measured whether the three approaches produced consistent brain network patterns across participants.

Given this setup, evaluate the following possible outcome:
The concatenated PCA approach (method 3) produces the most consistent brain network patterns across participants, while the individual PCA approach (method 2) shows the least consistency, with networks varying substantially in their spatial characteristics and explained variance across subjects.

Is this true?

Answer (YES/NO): NO